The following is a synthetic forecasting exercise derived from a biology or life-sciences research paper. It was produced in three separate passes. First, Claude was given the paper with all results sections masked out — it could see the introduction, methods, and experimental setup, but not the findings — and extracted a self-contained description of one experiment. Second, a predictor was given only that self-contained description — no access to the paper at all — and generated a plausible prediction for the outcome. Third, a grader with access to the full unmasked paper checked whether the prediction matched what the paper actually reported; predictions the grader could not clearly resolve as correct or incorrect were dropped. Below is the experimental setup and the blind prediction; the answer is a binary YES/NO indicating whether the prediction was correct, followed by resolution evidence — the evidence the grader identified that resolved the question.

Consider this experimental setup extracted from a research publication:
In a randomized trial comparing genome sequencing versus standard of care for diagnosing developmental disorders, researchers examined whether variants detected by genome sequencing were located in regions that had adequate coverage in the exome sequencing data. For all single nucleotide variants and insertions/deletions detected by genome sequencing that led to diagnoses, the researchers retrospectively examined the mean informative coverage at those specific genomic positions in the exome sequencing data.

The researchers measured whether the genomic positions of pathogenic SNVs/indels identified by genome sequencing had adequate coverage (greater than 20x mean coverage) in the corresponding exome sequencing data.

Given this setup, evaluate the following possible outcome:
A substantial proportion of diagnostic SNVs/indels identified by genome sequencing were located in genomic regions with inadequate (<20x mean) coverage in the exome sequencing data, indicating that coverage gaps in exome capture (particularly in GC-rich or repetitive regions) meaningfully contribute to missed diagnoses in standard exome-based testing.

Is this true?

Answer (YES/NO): NO